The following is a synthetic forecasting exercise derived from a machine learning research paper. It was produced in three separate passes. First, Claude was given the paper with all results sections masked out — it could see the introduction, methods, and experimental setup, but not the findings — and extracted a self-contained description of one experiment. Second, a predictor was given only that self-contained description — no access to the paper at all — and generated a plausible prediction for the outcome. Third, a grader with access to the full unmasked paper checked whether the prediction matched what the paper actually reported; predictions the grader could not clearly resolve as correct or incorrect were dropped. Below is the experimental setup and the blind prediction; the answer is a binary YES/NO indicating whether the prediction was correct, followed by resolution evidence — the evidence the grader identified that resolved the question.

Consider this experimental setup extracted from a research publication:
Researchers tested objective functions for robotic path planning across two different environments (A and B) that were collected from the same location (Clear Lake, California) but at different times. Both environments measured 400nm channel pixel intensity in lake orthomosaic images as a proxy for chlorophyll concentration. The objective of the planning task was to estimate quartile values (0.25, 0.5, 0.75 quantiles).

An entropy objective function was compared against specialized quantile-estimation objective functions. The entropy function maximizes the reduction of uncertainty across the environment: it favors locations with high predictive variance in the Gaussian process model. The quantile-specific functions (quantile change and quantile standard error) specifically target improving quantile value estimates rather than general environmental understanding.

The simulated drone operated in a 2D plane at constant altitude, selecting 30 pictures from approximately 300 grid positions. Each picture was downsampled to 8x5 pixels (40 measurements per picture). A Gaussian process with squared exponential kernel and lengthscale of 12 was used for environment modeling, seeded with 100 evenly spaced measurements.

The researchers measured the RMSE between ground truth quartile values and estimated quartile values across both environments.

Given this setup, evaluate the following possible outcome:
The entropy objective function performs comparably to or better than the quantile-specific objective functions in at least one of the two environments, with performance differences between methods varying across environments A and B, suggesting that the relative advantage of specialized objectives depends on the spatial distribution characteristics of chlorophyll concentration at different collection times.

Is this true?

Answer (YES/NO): YES